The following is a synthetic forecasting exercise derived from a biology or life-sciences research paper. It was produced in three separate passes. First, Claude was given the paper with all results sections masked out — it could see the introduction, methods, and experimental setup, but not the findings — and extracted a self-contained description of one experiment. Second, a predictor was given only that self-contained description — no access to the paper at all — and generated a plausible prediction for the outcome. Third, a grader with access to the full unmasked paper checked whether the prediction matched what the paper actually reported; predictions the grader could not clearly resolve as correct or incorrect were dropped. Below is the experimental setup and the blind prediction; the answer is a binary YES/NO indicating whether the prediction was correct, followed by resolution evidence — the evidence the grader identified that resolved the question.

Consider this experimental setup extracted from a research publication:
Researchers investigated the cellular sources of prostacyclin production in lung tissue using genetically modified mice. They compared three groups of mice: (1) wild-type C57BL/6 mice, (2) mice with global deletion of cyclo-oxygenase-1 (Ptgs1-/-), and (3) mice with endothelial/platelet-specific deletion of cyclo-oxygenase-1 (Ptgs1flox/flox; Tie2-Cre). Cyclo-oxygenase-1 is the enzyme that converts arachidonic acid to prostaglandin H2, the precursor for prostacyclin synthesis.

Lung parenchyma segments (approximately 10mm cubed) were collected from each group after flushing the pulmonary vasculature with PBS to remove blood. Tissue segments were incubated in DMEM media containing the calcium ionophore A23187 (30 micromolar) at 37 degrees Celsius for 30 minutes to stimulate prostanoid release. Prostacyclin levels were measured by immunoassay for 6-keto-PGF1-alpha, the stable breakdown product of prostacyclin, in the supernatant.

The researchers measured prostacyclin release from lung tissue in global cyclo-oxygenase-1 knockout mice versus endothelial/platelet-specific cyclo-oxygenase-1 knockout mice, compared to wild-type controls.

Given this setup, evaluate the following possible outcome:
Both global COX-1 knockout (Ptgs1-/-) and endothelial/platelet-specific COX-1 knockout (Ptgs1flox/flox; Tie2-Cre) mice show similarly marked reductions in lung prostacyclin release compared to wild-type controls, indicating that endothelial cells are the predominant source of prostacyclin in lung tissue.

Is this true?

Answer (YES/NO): NO